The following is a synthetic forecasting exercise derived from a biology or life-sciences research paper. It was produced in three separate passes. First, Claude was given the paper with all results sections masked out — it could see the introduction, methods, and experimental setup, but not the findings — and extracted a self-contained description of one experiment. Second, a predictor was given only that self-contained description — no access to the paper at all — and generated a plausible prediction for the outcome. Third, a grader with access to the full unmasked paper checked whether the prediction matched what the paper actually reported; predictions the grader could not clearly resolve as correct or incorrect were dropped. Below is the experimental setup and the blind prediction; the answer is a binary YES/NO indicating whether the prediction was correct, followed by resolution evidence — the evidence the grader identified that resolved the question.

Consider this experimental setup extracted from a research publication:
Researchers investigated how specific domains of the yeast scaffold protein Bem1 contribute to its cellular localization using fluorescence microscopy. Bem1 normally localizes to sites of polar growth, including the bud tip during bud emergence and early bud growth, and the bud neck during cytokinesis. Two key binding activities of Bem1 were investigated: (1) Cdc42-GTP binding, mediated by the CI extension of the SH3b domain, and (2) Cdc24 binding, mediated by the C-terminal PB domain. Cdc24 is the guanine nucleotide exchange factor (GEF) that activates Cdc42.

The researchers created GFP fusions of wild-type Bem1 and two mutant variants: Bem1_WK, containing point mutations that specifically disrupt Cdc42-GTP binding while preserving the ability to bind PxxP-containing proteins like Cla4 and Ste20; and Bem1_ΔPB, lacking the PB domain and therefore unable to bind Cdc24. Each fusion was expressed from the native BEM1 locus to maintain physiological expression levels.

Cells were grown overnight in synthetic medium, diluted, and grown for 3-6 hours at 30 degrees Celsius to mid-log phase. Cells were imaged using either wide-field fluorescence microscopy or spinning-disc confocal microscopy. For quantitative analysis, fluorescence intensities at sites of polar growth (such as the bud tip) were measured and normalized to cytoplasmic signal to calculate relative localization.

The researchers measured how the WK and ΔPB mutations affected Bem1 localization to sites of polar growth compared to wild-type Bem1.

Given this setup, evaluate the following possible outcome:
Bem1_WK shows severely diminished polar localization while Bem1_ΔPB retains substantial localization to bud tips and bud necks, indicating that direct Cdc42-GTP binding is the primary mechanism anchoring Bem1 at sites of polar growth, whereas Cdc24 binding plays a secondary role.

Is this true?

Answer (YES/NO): NO